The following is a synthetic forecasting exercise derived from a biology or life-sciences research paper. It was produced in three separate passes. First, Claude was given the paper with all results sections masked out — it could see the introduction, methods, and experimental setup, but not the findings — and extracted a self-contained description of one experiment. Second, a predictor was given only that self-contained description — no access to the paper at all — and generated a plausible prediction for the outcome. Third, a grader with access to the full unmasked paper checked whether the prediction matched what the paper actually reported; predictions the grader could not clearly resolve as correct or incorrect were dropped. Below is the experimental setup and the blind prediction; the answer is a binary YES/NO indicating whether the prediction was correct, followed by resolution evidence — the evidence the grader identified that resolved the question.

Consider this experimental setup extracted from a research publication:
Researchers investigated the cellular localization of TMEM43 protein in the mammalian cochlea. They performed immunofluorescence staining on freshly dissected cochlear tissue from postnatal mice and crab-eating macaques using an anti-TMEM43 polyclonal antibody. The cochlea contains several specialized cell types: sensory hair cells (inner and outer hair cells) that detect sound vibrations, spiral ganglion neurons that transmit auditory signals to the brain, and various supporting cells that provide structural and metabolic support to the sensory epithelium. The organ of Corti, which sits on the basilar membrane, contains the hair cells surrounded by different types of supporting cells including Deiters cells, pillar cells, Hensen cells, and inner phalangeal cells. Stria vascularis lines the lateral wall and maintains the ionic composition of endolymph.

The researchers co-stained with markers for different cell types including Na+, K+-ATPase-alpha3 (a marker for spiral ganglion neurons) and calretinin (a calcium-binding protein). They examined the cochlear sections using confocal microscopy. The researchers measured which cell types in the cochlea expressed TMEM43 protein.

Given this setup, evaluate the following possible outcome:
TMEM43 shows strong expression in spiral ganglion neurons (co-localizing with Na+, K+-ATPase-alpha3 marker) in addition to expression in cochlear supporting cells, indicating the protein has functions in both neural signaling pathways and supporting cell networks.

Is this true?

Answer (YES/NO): NO